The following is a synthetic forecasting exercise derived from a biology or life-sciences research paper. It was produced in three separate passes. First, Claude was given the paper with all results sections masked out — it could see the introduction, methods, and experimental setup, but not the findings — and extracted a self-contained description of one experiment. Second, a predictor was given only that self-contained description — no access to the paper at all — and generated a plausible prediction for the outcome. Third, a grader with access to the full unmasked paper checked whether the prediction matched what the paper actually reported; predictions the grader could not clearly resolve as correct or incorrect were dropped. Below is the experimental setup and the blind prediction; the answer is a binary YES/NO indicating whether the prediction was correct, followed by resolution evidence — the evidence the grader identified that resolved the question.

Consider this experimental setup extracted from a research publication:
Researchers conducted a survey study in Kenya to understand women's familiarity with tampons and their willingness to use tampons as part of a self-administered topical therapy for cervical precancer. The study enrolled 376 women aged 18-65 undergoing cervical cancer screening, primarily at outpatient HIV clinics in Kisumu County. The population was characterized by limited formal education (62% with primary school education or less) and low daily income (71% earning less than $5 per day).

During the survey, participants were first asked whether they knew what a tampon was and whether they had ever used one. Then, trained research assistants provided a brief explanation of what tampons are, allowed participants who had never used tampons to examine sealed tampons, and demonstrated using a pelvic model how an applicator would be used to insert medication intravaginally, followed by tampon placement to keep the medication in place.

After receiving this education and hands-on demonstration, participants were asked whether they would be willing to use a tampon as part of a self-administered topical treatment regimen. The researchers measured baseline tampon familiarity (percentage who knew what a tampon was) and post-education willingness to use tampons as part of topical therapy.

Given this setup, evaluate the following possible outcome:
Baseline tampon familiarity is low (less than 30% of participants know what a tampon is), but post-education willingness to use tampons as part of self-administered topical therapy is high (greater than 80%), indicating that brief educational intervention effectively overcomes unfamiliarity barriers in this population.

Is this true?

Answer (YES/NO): YES